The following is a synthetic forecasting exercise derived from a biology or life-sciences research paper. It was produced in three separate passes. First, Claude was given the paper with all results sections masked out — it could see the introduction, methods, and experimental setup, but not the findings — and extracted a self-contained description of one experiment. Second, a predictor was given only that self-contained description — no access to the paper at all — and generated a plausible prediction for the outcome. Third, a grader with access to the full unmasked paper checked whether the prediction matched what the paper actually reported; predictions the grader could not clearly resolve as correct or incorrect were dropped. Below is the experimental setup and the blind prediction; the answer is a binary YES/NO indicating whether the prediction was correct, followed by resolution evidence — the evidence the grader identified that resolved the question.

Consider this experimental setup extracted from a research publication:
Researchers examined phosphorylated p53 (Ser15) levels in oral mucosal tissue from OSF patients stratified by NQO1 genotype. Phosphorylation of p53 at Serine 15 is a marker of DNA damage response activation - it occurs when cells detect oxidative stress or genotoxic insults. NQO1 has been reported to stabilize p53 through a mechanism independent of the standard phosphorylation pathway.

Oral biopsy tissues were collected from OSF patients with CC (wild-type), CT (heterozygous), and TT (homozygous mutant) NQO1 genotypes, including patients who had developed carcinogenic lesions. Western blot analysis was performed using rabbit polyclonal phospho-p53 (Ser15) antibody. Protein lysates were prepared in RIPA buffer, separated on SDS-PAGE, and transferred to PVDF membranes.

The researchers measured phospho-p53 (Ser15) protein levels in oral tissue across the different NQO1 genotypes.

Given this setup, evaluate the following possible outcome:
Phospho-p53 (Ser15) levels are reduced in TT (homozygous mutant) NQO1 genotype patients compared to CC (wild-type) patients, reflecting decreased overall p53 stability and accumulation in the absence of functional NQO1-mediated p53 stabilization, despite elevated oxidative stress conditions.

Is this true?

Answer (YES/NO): YES